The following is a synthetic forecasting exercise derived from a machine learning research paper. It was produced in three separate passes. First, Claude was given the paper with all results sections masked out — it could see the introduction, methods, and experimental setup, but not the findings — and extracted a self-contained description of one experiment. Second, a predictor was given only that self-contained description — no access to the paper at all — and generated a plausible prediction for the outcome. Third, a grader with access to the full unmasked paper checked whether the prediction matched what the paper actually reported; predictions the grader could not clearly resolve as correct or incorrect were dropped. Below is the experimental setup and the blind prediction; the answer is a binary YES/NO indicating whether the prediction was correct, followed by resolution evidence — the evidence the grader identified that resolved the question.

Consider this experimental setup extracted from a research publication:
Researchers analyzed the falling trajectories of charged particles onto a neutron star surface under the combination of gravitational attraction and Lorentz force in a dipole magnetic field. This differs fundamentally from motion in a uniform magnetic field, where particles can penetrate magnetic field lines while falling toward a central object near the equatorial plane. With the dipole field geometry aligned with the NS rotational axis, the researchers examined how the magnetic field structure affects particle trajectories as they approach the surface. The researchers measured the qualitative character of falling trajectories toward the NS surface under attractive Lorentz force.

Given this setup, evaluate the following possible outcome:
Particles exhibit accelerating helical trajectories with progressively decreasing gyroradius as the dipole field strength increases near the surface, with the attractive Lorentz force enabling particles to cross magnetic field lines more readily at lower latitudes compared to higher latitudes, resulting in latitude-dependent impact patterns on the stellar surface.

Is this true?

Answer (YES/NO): NO